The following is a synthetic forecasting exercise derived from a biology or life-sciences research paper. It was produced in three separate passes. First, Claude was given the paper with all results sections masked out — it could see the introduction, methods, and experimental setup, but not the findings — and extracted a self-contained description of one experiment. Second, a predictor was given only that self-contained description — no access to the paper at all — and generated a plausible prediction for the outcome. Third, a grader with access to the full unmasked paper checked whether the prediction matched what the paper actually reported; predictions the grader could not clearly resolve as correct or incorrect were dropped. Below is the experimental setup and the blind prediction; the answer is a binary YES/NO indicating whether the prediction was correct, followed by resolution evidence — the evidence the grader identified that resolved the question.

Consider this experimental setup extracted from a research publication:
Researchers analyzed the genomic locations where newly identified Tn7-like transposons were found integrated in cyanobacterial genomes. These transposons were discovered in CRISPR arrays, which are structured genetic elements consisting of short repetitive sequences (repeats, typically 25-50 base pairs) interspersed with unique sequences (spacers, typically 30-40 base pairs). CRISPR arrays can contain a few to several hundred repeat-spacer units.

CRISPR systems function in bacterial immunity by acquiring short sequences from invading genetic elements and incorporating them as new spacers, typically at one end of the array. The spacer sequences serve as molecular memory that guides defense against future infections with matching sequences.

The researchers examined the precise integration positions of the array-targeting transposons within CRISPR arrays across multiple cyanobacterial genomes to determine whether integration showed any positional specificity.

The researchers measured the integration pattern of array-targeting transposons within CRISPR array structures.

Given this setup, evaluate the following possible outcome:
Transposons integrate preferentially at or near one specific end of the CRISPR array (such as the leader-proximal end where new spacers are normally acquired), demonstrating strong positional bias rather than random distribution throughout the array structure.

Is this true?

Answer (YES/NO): NO